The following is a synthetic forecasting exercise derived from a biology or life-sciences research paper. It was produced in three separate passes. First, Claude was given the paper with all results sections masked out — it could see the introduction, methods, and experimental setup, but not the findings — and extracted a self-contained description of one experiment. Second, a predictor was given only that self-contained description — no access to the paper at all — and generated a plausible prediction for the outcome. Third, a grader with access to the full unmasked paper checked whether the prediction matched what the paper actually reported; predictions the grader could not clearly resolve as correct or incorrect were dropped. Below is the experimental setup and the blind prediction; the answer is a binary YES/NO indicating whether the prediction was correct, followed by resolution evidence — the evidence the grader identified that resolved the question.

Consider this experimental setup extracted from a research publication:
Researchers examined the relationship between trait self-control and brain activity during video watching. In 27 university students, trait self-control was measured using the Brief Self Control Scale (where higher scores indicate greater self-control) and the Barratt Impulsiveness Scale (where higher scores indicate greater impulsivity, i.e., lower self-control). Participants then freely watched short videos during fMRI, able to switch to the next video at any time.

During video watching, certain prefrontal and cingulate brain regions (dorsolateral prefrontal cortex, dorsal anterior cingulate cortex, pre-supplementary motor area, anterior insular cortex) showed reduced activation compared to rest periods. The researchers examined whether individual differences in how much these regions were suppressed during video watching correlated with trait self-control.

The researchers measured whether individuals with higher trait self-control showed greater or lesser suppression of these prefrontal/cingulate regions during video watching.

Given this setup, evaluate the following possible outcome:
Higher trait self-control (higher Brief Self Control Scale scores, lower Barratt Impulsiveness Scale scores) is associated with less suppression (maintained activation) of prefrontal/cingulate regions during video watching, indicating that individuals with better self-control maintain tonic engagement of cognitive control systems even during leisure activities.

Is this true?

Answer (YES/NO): YES